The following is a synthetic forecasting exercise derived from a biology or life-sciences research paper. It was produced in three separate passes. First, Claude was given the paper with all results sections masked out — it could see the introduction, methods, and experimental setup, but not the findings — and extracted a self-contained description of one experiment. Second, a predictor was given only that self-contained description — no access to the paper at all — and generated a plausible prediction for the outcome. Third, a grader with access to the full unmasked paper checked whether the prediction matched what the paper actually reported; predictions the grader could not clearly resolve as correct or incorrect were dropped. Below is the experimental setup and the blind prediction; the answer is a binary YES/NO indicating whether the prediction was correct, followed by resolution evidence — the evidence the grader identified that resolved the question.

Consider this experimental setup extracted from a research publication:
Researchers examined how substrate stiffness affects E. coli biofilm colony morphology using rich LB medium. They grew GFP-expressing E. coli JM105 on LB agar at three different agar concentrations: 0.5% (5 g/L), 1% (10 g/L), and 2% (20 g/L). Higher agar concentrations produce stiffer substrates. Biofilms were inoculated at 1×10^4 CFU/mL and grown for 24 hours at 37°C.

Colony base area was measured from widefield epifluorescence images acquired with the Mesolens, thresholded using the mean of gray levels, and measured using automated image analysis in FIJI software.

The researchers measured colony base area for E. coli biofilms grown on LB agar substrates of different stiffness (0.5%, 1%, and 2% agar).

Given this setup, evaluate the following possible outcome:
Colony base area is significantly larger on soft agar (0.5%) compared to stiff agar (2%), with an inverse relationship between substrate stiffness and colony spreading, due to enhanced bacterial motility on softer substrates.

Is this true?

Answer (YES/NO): YES